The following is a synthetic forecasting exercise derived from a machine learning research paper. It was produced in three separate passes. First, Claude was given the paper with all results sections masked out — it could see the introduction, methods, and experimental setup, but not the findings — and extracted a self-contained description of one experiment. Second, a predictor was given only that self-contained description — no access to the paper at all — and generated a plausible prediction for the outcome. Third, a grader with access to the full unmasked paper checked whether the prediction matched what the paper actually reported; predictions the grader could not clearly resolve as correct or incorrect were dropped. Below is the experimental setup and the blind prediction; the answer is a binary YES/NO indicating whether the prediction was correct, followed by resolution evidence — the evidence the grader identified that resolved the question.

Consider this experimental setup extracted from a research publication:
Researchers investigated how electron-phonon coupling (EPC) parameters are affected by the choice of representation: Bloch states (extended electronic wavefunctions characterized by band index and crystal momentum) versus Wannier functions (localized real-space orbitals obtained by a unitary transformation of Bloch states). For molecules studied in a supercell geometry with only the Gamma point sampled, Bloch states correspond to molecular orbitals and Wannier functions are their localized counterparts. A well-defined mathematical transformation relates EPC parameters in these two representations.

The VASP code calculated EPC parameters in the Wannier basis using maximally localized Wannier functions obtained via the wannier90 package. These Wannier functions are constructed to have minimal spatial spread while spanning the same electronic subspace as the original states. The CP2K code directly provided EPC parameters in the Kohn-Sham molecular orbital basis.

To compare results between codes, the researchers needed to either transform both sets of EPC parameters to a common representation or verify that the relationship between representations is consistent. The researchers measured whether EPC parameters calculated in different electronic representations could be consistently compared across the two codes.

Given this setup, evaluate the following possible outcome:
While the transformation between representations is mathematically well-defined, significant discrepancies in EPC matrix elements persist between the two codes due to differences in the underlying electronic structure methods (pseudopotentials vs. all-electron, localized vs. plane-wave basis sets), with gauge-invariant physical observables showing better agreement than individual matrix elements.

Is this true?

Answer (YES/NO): NO